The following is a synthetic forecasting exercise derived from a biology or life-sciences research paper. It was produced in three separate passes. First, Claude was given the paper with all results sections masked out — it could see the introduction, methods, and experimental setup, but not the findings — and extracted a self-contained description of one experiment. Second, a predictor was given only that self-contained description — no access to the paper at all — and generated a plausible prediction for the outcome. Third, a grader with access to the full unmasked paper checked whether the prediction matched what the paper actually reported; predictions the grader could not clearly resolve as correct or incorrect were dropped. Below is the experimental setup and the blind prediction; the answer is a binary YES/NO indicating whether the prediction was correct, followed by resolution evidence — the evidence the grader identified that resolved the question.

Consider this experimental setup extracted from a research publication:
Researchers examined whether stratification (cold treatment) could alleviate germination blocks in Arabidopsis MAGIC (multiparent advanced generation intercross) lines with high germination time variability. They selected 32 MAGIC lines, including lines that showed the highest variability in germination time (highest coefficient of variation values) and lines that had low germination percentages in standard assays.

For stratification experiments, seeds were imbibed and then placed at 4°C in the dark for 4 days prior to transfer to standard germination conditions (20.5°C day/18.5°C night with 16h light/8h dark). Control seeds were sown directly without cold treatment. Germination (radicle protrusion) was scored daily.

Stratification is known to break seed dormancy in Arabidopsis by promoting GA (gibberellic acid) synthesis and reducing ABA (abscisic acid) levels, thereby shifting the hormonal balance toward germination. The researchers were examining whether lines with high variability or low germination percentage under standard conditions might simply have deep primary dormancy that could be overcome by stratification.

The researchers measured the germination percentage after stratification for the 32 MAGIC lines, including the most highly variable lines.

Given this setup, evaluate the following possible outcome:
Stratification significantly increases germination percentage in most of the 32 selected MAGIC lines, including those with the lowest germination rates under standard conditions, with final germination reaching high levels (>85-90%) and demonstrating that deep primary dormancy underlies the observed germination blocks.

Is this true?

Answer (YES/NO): YES